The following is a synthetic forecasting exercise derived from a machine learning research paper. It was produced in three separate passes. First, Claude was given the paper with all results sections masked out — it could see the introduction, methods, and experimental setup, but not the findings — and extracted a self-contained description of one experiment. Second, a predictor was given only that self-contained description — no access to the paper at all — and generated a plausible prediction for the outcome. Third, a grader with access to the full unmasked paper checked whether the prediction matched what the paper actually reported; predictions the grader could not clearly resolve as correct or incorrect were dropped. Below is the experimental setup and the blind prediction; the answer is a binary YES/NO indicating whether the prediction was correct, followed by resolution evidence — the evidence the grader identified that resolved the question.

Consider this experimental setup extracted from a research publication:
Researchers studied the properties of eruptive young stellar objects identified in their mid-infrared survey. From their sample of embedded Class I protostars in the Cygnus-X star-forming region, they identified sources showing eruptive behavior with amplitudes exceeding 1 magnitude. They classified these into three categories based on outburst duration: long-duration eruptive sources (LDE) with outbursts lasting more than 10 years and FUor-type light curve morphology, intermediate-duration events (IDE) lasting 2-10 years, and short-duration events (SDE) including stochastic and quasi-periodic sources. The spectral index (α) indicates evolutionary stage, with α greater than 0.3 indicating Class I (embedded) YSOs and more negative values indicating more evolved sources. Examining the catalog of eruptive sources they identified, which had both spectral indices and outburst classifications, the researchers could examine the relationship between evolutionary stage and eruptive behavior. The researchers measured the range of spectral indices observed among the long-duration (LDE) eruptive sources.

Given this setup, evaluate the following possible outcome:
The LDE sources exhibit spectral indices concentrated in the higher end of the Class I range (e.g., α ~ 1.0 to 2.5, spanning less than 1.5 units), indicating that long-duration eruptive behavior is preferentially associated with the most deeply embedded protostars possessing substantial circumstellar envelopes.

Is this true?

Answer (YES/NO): NO